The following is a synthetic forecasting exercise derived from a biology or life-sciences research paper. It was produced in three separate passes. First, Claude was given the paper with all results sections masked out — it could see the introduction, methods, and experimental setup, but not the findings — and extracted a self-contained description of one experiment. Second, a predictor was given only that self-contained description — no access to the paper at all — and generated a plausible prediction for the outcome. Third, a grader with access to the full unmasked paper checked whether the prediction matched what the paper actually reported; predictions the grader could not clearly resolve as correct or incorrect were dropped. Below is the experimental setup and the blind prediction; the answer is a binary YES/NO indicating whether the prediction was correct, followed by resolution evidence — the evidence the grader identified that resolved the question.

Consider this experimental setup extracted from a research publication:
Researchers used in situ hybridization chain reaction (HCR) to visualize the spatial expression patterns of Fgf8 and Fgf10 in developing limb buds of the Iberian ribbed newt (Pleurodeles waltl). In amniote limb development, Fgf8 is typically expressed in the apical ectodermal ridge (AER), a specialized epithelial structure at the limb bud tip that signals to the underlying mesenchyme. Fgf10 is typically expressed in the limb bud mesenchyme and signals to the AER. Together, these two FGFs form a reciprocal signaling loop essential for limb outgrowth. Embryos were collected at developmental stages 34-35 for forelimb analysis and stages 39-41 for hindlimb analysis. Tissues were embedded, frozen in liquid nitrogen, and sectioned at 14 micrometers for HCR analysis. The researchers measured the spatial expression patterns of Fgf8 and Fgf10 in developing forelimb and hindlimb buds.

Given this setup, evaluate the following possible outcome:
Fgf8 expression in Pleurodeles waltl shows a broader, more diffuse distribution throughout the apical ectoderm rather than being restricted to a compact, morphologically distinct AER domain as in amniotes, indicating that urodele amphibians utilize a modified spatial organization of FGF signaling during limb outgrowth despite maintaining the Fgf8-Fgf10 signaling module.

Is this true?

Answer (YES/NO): NO